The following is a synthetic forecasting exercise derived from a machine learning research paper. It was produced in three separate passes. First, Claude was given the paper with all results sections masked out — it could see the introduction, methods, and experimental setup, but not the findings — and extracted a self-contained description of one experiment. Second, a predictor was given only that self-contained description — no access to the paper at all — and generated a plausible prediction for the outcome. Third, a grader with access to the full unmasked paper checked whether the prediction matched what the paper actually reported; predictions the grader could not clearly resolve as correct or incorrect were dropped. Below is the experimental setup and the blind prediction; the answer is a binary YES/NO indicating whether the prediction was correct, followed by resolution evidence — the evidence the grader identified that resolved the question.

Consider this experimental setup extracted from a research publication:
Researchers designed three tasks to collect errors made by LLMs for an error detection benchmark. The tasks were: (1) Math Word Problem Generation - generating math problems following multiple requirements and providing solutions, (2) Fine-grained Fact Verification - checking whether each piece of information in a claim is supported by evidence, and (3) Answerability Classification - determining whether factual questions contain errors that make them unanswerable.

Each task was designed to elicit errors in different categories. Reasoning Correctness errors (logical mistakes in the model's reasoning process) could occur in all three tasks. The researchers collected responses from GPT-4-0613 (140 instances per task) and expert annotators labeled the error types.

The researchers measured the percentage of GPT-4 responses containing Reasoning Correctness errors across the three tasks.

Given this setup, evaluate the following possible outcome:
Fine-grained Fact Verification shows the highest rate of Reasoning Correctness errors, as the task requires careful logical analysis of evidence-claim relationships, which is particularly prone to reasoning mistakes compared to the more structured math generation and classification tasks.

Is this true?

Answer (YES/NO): YES